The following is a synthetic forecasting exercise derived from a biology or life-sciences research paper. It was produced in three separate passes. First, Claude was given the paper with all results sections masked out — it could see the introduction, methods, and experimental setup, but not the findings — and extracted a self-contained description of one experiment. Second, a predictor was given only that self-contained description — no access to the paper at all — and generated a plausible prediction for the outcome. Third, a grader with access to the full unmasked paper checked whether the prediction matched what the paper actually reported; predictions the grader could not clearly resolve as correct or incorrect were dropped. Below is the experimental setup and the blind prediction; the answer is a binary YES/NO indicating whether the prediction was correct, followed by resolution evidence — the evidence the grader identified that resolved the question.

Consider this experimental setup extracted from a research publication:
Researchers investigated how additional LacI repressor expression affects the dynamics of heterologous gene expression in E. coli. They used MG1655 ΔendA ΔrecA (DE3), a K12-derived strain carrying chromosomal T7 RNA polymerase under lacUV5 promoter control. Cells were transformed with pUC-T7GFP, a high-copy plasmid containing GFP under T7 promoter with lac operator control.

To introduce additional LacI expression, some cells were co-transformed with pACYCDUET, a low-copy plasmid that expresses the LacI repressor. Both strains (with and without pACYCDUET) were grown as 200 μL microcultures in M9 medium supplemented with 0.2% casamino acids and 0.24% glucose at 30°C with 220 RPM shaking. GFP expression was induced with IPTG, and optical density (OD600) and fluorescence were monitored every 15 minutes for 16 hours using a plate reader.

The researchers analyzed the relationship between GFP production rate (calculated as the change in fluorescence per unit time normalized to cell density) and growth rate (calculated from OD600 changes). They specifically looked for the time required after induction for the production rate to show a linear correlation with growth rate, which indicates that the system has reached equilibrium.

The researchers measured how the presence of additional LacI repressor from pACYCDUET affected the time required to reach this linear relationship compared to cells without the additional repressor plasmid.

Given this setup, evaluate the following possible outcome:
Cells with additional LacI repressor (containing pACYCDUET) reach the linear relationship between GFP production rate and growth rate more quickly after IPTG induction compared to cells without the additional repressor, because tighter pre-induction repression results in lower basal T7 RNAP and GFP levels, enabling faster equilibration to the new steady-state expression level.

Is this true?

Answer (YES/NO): NO